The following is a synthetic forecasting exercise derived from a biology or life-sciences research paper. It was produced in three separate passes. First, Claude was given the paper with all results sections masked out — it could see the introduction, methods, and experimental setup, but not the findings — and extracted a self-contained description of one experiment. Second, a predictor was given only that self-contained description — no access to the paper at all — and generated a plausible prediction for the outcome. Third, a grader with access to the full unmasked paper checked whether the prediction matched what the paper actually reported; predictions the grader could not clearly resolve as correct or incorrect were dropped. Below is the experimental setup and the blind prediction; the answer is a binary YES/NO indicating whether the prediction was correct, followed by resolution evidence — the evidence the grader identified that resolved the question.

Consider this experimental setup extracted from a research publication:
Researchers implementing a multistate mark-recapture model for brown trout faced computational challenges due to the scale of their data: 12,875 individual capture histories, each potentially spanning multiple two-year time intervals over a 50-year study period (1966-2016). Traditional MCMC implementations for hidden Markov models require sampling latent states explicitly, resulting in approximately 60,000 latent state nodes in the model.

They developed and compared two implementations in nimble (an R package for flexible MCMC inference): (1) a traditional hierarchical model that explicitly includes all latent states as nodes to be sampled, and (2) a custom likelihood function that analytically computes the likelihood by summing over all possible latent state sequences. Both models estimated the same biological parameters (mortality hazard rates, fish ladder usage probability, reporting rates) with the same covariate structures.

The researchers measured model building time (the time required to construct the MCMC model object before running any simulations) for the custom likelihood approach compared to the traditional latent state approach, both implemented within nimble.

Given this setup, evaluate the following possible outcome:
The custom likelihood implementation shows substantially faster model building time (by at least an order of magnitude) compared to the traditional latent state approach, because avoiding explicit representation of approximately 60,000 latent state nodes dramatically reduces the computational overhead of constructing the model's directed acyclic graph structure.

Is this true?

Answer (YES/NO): YES